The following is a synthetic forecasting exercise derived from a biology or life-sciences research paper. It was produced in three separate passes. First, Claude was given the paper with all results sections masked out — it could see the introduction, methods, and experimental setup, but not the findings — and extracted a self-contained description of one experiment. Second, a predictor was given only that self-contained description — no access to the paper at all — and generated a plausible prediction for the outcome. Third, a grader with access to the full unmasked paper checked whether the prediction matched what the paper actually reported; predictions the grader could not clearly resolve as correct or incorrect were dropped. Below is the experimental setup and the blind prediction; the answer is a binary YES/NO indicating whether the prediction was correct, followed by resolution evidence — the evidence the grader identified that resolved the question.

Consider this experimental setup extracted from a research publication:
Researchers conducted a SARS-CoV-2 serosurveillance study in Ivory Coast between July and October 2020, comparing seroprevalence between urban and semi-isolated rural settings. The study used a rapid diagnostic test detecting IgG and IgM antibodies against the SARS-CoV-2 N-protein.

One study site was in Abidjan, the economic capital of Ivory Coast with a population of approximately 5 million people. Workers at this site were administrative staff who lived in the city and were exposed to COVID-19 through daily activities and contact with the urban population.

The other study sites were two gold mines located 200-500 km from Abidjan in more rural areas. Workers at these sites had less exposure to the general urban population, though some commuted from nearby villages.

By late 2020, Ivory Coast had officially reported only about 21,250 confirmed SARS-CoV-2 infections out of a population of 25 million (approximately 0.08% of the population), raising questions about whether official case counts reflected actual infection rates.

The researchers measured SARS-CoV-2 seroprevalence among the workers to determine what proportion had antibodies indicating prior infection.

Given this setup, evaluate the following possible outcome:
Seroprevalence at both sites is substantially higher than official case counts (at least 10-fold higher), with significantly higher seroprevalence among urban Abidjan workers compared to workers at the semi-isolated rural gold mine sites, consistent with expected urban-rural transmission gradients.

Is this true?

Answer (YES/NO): NO